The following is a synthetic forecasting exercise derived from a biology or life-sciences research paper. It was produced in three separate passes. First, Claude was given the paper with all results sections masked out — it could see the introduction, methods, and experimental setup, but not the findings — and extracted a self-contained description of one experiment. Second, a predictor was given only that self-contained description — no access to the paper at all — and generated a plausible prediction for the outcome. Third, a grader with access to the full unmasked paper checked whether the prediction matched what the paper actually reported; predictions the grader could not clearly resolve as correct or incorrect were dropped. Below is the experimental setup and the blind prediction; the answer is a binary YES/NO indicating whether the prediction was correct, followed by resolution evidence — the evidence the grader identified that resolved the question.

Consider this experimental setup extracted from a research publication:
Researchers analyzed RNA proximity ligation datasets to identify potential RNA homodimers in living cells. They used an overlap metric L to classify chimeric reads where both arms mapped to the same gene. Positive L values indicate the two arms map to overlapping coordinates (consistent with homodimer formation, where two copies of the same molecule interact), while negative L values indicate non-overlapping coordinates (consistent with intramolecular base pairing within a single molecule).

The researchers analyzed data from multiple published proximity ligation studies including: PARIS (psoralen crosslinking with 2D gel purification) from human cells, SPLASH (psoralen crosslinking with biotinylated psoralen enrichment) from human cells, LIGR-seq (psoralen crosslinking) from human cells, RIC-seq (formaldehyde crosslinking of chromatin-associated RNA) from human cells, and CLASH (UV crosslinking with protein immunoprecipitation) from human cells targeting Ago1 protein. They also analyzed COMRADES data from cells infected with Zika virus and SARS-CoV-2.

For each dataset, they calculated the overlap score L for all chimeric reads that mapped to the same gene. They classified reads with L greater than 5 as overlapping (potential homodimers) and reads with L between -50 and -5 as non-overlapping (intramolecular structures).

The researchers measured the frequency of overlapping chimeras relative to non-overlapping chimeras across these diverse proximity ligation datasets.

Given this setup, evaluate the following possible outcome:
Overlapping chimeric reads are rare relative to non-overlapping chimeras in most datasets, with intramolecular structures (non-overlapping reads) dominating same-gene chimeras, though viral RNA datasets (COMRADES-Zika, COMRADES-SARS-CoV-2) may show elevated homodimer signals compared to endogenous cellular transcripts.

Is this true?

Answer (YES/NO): YES